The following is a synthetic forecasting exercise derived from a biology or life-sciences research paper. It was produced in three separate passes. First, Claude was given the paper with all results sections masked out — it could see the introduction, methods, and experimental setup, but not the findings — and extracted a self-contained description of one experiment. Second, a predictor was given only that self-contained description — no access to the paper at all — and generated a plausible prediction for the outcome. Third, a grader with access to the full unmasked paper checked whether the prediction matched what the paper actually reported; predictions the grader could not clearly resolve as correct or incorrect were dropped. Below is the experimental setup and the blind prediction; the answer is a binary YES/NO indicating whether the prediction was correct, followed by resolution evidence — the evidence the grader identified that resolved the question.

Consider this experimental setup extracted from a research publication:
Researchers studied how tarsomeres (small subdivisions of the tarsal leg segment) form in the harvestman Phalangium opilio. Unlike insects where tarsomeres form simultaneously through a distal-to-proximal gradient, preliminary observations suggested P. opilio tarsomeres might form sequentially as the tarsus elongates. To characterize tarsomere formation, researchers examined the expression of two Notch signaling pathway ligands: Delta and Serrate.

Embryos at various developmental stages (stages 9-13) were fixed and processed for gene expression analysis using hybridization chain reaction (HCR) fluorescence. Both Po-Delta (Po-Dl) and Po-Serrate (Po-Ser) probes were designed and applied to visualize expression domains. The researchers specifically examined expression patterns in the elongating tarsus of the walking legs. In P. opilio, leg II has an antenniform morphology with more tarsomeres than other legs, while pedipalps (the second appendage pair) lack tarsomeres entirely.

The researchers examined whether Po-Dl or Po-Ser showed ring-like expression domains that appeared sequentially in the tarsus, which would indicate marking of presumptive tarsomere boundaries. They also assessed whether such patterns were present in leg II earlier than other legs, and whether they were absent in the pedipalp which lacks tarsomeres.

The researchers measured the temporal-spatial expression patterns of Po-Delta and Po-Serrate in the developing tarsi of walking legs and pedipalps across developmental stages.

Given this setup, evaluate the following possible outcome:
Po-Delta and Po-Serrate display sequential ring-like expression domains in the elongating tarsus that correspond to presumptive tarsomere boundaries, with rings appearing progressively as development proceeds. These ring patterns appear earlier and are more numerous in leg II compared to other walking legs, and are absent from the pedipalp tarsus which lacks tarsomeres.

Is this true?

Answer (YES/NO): NO